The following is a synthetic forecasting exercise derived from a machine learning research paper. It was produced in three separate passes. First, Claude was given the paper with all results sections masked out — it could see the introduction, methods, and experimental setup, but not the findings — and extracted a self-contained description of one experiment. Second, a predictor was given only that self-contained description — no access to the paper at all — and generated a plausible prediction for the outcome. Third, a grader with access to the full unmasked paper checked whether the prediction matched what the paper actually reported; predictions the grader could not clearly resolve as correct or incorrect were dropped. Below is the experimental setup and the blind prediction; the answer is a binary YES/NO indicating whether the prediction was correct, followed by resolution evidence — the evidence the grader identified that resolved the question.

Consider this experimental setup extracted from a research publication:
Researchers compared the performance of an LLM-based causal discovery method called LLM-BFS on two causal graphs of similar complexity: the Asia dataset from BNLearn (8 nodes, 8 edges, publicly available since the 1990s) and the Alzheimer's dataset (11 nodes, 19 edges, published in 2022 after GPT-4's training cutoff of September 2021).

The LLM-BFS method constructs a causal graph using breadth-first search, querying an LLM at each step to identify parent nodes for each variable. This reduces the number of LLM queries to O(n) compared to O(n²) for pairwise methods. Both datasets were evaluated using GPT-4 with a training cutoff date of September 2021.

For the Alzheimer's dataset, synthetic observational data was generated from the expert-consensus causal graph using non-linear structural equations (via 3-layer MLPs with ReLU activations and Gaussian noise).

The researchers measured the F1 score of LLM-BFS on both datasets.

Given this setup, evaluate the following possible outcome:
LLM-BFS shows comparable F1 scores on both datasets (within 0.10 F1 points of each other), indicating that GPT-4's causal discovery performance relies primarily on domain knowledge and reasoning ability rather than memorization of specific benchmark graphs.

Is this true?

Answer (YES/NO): NO